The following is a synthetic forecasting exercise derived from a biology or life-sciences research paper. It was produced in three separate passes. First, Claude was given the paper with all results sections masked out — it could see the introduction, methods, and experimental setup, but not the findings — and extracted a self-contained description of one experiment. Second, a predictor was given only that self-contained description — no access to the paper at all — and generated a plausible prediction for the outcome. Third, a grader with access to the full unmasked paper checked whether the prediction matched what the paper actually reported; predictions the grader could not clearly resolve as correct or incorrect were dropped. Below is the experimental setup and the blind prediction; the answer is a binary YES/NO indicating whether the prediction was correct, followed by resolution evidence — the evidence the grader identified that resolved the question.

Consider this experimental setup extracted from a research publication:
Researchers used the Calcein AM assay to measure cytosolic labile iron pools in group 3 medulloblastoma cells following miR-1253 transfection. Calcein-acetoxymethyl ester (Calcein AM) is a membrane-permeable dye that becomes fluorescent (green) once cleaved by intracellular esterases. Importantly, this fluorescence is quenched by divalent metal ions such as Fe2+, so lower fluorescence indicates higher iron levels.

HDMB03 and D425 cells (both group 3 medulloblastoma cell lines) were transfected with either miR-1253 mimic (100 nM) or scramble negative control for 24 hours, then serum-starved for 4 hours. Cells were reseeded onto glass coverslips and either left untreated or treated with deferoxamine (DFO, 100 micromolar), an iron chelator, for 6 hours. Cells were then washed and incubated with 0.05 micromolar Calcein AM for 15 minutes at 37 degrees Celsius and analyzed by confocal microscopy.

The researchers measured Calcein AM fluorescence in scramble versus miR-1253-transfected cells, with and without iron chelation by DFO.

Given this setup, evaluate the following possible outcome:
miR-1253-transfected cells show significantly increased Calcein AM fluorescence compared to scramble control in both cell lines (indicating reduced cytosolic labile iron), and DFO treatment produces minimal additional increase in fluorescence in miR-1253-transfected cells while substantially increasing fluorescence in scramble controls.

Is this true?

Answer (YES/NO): NO